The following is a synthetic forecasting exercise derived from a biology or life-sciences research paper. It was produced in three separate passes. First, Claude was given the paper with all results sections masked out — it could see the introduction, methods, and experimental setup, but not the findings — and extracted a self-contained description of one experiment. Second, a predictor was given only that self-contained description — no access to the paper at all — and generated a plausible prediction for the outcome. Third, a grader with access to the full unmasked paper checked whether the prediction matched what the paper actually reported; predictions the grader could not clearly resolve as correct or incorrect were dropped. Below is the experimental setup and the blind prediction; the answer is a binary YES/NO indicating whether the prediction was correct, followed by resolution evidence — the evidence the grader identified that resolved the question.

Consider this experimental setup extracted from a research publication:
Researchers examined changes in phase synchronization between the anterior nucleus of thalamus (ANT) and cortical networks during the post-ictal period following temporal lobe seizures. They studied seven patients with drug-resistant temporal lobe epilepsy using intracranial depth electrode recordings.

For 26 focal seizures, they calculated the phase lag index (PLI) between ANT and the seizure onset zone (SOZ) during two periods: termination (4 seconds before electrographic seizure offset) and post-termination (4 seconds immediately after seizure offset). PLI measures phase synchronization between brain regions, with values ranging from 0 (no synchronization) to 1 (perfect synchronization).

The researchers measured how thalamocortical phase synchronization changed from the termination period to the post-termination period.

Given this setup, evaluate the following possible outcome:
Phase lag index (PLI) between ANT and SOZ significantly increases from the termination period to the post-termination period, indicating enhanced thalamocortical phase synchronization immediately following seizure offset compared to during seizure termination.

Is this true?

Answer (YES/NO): NO